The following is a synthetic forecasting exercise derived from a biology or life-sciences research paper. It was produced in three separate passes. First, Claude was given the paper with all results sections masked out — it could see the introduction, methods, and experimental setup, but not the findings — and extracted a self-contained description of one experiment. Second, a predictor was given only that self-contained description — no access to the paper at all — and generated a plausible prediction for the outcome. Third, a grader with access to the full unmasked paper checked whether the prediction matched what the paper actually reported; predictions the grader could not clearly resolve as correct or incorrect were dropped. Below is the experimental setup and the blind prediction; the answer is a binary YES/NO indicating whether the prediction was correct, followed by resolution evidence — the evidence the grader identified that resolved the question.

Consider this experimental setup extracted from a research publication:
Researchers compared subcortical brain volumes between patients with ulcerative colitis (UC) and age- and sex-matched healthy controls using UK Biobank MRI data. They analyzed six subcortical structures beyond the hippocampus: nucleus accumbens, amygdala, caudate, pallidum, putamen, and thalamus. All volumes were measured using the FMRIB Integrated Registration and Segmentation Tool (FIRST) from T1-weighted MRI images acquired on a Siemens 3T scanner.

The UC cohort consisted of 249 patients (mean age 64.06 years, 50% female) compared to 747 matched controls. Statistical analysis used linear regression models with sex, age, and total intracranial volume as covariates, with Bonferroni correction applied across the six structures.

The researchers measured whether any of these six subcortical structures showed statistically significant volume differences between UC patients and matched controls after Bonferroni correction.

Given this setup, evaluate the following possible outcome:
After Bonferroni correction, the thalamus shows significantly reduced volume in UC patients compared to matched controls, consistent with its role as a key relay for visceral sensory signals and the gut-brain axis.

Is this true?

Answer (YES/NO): NO